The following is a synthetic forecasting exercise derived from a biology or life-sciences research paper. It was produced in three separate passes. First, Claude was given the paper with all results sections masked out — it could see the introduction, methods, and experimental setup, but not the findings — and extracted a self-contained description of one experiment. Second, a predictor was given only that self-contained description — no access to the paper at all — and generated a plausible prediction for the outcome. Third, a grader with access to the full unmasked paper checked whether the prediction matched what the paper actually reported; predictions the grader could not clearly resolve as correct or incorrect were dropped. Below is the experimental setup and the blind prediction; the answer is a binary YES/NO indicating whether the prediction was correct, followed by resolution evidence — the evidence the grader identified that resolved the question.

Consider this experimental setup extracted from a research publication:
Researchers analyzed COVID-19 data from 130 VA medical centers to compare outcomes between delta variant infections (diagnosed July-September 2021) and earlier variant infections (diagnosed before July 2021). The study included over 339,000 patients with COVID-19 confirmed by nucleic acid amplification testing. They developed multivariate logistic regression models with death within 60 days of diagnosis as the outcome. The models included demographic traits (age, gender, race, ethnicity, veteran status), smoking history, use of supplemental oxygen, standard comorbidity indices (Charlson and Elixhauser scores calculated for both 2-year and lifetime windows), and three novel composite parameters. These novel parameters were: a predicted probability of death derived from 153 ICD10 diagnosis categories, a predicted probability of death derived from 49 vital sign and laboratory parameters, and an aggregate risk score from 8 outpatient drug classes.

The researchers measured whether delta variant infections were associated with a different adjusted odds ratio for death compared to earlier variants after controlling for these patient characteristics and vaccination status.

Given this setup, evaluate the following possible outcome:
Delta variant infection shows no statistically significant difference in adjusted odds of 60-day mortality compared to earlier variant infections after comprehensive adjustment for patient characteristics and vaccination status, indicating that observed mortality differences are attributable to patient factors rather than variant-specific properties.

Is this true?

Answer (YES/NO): NO